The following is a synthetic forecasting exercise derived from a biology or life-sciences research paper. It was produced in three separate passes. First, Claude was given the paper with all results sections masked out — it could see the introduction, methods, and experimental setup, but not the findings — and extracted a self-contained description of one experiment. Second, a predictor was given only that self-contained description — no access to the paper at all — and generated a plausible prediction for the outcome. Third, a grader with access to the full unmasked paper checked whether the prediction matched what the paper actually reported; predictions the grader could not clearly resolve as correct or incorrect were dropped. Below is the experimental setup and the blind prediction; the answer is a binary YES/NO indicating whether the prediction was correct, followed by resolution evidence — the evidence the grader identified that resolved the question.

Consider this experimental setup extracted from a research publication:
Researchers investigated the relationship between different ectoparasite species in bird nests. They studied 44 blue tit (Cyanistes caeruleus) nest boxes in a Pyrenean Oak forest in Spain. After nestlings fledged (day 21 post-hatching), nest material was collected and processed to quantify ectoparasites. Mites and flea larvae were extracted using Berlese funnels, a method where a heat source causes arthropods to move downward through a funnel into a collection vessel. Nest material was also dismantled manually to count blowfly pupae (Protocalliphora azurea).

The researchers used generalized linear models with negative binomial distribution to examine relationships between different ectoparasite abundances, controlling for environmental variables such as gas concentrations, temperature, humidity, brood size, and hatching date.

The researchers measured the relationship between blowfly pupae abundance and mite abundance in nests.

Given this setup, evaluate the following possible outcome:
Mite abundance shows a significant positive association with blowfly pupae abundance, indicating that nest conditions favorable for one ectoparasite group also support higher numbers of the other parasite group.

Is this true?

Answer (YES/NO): NO